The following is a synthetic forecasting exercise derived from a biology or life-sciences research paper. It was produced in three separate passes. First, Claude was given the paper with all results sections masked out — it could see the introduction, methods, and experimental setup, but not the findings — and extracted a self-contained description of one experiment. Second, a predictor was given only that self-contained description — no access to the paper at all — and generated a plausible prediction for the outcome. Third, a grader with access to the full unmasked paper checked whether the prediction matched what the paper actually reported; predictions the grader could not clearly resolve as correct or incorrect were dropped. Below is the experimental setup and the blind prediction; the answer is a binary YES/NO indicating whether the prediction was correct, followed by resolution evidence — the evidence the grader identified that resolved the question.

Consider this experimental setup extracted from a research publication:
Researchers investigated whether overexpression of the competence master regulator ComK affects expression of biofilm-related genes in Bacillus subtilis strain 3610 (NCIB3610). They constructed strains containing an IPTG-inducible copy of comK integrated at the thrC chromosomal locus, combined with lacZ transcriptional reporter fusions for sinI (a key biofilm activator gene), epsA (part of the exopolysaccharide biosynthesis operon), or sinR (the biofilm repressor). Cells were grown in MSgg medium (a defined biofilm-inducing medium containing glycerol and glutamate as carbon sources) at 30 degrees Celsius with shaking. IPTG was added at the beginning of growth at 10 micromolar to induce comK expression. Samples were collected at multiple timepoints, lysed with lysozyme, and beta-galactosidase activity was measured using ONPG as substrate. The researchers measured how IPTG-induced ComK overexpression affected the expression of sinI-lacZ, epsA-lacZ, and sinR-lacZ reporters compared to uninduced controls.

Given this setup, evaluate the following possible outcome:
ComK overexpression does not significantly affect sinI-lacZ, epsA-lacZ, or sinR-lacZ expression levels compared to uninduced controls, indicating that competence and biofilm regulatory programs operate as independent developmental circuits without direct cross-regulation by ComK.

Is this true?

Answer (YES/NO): NO